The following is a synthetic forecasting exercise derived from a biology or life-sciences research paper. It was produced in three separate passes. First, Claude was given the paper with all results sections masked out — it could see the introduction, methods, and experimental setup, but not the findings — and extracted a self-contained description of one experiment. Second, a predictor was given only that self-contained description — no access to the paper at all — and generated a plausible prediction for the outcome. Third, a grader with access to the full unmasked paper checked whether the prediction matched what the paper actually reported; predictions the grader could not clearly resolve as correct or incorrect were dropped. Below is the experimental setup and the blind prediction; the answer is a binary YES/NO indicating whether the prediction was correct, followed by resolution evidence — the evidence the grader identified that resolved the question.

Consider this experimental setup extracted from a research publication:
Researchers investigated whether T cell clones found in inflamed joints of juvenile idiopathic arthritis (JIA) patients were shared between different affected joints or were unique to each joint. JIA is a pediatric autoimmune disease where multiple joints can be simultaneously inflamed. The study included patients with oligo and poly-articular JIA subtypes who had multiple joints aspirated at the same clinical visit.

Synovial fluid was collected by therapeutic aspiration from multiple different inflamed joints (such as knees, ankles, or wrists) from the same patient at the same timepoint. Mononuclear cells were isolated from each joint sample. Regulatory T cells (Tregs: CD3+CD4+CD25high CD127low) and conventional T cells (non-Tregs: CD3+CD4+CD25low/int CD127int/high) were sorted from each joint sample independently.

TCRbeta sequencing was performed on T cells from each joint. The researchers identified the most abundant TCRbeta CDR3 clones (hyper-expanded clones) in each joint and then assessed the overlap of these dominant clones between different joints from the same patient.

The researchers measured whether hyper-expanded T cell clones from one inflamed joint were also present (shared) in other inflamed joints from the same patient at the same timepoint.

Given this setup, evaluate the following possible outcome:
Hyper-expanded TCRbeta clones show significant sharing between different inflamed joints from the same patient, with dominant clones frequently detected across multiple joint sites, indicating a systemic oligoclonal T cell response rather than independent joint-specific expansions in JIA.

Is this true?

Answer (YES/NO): YES